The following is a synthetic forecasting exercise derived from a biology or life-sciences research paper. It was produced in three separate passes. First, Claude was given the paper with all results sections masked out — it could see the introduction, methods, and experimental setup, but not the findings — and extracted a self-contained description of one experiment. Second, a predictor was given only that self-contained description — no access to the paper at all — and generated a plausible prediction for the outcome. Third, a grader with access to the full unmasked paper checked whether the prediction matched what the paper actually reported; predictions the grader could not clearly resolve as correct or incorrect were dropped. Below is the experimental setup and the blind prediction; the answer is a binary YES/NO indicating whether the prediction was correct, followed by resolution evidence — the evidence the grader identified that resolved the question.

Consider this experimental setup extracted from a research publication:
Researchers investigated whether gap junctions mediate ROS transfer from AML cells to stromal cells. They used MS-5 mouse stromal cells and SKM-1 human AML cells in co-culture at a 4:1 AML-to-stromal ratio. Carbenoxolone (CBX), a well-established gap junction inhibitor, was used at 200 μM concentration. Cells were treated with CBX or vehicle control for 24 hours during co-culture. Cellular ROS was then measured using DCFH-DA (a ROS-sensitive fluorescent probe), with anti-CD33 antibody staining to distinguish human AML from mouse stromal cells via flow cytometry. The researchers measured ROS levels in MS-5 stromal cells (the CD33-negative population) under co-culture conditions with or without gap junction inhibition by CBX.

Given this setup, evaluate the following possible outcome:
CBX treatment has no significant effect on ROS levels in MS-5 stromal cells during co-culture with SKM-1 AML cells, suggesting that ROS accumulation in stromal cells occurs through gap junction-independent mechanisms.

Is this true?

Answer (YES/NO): NO